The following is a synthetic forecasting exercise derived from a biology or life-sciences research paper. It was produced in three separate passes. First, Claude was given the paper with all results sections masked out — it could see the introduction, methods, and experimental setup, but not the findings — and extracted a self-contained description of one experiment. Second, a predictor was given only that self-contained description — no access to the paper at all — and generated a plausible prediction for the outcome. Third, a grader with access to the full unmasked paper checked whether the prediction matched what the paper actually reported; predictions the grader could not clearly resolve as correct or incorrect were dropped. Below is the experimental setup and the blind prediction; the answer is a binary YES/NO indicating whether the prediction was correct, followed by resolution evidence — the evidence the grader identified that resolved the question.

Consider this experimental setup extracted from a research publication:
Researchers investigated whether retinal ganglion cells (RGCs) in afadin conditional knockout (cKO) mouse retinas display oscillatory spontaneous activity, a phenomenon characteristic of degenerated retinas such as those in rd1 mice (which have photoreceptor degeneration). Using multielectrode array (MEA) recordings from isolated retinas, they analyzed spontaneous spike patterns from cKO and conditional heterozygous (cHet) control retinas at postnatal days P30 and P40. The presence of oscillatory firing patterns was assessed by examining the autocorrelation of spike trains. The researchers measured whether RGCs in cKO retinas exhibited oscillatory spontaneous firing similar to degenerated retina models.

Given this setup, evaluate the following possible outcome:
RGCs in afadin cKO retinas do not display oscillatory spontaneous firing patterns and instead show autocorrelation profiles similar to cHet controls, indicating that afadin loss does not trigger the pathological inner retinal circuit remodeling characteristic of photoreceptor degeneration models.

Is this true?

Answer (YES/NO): NO